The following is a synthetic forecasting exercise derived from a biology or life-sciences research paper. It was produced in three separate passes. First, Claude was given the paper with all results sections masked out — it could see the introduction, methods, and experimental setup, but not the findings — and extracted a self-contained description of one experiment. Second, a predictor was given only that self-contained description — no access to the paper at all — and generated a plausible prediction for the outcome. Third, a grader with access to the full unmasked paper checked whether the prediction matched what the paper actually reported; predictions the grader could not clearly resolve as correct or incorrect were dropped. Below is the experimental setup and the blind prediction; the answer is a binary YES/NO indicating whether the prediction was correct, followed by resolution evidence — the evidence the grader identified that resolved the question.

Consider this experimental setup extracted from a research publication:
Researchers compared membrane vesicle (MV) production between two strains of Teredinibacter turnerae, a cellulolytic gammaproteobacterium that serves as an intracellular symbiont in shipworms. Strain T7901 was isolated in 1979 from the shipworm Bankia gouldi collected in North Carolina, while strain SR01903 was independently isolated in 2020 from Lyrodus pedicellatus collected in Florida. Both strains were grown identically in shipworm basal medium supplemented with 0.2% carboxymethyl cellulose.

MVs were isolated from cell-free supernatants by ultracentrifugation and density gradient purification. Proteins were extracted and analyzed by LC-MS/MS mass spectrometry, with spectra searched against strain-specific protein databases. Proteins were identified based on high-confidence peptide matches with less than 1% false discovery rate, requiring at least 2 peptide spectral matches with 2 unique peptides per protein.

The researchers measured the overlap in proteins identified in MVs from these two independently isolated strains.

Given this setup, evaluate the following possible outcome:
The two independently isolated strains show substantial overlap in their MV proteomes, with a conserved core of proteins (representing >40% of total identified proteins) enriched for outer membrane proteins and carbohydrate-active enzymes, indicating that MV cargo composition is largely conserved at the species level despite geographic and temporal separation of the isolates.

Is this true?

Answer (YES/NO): NO